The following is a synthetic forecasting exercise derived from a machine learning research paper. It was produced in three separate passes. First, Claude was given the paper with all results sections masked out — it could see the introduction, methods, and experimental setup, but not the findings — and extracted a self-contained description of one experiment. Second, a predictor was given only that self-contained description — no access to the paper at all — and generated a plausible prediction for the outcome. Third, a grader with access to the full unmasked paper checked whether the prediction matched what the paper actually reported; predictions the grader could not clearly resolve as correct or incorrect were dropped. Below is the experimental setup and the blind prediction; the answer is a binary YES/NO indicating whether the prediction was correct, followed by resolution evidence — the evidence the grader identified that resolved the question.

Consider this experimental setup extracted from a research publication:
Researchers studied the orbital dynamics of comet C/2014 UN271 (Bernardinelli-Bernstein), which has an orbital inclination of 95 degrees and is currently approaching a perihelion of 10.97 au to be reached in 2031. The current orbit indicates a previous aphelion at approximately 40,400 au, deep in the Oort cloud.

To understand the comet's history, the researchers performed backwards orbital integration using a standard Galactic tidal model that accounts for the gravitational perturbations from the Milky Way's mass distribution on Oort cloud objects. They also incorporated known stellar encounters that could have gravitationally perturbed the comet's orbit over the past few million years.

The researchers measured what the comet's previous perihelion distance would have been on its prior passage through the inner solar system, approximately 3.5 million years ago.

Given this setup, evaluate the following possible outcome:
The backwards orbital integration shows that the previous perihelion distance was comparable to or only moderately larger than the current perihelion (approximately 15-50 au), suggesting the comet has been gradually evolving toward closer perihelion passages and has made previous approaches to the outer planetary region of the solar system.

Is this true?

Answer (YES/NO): YES